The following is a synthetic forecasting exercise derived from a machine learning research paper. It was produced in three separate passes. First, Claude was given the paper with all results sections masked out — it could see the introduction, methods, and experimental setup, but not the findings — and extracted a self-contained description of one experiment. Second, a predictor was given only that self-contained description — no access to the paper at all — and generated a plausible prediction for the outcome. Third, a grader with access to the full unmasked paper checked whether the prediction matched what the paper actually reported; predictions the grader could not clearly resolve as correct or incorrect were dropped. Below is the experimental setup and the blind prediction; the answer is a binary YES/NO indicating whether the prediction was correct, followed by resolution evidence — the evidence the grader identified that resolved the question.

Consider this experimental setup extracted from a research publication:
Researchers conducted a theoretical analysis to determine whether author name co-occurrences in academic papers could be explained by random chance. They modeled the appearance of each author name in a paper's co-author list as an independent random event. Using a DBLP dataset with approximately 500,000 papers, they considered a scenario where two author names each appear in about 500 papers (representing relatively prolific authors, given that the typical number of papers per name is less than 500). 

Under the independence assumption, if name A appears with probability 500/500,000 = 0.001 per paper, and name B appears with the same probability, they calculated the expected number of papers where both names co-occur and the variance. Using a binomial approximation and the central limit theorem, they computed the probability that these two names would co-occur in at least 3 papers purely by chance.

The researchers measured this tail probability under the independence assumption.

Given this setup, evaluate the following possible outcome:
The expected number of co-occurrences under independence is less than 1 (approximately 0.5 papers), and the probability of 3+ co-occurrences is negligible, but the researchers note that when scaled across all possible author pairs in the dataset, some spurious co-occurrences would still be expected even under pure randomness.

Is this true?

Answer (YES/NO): NO